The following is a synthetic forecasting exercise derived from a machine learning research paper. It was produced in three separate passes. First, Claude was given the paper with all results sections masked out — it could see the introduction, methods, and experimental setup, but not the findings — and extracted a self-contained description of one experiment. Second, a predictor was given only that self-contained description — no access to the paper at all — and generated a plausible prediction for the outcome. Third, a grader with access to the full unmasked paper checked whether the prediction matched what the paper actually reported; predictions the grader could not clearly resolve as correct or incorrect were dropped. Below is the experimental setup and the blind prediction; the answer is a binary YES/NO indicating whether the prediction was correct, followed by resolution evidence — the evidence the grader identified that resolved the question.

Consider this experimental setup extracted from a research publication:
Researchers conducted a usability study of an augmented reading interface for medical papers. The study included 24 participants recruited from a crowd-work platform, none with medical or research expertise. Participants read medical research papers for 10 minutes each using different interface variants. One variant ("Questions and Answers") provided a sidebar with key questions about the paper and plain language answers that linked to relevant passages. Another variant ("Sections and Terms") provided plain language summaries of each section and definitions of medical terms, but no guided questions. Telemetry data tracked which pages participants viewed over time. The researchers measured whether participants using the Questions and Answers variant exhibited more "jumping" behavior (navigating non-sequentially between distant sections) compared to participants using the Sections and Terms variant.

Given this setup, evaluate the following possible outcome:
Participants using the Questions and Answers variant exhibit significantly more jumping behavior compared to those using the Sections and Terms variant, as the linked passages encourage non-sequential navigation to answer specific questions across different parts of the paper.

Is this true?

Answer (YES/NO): YES